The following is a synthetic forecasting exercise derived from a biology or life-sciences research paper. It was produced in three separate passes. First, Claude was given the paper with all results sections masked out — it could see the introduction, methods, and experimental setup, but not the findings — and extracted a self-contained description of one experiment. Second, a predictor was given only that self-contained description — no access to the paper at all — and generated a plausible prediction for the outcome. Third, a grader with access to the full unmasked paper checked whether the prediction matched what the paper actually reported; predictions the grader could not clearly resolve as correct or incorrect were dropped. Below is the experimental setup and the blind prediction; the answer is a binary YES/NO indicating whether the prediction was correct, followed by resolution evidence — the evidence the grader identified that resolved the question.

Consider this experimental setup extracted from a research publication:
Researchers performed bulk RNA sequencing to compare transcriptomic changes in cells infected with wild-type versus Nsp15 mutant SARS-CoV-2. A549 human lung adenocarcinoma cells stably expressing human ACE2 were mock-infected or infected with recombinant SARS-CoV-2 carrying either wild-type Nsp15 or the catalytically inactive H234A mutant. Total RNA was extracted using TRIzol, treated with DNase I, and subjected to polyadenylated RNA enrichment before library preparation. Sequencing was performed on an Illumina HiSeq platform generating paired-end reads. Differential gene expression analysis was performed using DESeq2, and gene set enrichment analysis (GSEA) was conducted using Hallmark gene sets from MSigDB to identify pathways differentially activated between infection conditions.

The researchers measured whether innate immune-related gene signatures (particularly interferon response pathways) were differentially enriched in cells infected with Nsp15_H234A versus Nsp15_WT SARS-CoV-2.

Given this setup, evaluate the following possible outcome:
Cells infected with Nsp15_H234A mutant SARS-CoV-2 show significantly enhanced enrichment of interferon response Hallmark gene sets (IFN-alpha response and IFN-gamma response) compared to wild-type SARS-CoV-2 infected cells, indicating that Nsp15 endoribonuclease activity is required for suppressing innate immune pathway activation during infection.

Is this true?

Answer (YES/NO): YES